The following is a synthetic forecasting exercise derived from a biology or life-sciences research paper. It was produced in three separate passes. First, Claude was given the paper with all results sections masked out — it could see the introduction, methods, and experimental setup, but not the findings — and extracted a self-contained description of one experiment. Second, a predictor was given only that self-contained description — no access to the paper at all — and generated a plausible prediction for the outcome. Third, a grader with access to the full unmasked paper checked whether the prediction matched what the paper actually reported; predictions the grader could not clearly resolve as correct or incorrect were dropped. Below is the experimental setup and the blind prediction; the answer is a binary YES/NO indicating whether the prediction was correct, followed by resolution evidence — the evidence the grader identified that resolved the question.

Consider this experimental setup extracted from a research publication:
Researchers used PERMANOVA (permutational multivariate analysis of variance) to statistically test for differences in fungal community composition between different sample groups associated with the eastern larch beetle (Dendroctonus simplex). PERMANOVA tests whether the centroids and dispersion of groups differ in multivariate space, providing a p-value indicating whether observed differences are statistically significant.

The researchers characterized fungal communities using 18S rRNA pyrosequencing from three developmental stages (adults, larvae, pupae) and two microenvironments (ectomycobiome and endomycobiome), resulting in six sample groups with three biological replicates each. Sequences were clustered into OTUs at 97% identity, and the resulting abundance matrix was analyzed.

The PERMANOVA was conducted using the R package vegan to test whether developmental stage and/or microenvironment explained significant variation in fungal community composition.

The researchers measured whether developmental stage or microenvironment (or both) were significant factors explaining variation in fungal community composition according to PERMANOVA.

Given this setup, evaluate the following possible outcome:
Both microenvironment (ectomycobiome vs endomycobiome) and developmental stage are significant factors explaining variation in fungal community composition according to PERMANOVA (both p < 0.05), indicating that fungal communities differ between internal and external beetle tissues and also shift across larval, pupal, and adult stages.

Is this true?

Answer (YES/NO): NO